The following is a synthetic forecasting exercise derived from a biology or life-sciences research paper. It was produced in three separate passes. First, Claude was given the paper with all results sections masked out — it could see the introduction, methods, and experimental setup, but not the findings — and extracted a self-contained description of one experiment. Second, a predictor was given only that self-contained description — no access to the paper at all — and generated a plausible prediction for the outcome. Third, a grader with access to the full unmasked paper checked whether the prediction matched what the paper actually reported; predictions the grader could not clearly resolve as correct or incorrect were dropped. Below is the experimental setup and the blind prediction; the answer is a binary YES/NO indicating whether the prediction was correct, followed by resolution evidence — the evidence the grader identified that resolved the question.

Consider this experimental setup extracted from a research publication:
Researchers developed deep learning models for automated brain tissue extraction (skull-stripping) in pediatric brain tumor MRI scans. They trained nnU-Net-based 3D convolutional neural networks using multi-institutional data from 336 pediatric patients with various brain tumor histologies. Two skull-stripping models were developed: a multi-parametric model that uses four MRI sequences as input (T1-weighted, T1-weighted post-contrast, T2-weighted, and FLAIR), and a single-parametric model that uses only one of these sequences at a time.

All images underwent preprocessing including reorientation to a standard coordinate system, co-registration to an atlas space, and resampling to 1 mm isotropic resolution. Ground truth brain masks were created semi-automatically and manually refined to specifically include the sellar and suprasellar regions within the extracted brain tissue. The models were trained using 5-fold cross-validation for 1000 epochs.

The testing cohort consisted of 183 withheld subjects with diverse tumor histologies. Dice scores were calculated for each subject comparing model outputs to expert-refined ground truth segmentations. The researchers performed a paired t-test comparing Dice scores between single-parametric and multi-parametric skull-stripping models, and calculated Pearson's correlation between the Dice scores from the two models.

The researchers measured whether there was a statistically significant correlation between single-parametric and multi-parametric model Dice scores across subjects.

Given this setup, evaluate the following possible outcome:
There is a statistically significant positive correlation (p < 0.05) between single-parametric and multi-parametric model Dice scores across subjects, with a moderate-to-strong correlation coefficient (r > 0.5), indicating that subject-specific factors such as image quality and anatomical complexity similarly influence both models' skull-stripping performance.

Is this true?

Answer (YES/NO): YES